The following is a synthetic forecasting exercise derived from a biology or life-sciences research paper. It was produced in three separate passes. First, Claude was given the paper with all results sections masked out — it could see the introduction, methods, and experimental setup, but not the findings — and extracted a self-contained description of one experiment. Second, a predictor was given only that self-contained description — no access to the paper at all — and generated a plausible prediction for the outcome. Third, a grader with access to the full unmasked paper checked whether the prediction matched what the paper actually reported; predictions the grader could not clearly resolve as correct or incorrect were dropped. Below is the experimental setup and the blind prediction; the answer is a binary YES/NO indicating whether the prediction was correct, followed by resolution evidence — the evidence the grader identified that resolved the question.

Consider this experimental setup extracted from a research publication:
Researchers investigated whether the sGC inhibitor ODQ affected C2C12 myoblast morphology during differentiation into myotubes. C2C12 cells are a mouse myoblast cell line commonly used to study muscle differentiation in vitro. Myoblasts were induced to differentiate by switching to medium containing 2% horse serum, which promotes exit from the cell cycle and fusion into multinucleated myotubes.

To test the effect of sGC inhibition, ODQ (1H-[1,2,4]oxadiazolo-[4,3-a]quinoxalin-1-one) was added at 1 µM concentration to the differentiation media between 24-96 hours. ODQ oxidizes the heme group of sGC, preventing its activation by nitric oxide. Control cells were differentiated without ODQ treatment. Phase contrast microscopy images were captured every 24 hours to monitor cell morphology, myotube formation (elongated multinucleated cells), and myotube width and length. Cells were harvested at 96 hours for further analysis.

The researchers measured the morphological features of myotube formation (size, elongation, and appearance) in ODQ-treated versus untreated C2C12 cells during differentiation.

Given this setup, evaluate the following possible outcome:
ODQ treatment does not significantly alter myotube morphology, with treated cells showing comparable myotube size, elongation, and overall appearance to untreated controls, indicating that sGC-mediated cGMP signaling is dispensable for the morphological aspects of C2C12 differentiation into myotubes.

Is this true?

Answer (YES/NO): NO